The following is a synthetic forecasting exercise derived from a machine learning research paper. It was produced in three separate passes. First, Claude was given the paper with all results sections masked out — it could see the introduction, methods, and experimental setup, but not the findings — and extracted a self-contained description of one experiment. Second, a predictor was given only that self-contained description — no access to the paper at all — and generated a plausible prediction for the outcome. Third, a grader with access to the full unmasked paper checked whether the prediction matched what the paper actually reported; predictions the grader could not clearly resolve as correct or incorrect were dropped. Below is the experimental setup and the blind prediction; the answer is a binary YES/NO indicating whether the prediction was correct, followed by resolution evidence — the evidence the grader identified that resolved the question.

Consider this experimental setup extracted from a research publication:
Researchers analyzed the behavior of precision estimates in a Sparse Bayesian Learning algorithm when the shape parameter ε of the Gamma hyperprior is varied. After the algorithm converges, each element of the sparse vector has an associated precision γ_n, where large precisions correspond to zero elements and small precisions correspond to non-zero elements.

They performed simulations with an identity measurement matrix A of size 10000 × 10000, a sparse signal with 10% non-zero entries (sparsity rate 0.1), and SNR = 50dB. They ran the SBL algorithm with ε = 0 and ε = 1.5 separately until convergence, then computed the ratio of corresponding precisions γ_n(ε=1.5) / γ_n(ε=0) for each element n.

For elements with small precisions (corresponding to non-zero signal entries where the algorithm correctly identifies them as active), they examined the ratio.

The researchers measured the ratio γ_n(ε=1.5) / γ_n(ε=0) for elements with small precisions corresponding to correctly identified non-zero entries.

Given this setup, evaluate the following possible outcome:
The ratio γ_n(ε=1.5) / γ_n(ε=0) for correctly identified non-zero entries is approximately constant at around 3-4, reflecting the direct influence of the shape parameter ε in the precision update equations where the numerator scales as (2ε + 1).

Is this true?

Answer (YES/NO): YES